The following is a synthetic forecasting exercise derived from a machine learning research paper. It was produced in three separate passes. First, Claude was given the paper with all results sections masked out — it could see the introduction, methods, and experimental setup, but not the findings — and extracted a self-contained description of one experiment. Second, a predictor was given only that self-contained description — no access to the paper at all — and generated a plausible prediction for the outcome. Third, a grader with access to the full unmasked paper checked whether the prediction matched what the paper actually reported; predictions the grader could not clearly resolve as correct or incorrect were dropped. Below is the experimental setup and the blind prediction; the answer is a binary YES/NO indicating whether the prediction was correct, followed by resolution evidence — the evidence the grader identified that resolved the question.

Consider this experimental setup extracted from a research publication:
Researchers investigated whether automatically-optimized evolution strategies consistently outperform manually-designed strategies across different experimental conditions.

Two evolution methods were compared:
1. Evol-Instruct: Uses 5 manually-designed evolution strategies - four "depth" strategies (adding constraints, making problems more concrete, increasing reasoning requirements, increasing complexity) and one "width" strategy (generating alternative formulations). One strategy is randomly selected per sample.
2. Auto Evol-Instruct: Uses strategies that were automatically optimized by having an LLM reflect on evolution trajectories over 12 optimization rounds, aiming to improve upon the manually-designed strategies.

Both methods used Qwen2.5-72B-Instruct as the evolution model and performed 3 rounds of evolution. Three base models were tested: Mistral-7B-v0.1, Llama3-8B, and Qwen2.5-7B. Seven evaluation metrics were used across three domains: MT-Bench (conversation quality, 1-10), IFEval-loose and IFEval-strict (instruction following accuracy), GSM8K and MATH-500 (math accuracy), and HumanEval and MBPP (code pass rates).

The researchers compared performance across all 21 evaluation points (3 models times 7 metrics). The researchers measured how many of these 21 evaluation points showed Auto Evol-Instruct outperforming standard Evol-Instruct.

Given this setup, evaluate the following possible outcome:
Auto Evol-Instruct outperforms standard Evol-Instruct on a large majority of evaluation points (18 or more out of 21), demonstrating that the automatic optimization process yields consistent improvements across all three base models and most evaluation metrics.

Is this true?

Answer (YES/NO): NO